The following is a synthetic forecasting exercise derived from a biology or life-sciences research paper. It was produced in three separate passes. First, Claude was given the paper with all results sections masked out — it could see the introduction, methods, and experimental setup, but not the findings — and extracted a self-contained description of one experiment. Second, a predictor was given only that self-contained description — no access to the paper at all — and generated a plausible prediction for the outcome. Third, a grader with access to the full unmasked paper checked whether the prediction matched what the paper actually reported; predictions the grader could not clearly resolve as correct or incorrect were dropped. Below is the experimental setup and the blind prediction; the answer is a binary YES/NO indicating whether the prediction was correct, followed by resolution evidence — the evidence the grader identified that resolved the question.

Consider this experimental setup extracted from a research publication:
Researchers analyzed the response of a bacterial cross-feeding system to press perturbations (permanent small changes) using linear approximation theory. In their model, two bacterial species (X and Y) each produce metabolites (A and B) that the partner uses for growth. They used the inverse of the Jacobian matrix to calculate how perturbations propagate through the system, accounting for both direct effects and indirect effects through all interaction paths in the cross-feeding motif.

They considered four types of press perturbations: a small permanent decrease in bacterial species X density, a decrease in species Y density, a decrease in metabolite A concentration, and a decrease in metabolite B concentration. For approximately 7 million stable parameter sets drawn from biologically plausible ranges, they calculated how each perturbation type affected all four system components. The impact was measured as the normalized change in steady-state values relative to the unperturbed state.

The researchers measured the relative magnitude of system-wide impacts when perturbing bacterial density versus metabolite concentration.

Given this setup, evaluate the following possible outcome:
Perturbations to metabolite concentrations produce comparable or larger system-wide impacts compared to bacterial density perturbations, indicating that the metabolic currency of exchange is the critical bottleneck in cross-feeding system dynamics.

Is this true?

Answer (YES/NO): NO